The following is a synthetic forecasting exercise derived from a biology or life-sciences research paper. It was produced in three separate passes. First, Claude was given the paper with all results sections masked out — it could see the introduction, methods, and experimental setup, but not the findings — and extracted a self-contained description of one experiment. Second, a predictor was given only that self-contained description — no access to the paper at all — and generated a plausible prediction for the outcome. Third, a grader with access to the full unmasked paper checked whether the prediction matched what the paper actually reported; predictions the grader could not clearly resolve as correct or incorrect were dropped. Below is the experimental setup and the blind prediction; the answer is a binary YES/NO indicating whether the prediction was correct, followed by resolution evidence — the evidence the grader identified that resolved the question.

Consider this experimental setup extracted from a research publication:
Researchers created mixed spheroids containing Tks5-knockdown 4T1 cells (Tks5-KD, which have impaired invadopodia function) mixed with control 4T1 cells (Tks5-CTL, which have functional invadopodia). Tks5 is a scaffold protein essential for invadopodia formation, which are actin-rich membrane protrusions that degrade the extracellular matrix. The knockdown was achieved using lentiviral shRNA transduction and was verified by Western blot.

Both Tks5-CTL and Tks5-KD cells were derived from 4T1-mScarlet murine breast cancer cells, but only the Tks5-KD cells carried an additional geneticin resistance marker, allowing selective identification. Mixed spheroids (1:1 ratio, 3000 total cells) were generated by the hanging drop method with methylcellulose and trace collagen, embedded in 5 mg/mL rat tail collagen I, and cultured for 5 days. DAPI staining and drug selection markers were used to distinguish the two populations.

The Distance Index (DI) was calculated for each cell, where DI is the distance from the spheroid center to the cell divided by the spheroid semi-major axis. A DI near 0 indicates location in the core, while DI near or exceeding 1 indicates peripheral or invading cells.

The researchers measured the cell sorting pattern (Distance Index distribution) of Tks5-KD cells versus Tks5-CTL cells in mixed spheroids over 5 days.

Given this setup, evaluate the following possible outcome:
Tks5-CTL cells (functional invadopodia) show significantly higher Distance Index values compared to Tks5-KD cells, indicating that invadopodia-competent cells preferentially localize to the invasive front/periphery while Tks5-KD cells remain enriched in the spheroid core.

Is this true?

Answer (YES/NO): NO